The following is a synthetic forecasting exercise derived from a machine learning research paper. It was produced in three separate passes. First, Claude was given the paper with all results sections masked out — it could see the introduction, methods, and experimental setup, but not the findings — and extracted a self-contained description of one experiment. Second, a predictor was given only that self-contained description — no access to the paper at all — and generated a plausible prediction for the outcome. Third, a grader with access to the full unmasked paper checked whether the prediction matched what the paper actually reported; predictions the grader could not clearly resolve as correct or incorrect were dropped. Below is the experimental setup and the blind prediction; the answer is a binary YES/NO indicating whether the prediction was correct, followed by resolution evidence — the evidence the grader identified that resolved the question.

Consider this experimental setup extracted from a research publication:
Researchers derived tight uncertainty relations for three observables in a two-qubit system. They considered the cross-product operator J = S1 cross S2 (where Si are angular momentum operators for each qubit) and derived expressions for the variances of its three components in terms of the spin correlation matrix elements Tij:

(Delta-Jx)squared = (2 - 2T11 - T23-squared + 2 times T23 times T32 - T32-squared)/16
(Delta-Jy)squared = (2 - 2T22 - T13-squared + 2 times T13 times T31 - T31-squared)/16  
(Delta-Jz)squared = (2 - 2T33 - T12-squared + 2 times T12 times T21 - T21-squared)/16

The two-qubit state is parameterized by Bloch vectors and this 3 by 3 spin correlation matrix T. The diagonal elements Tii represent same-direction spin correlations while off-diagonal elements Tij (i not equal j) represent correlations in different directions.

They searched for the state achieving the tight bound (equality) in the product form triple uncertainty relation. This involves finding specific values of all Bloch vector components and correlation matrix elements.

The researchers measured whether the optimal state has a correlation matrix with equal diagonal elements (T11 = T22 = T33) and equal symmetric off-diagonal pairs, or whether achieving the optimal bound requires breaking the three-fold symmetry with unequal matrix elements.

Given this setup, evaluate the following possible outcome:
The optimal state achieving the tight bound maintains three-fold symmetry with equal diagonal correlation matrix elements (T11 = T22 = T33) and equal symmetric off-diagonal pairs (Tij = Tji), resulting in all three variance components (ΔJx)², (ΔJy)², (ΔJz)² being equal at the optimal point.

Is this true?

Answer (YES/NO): YES